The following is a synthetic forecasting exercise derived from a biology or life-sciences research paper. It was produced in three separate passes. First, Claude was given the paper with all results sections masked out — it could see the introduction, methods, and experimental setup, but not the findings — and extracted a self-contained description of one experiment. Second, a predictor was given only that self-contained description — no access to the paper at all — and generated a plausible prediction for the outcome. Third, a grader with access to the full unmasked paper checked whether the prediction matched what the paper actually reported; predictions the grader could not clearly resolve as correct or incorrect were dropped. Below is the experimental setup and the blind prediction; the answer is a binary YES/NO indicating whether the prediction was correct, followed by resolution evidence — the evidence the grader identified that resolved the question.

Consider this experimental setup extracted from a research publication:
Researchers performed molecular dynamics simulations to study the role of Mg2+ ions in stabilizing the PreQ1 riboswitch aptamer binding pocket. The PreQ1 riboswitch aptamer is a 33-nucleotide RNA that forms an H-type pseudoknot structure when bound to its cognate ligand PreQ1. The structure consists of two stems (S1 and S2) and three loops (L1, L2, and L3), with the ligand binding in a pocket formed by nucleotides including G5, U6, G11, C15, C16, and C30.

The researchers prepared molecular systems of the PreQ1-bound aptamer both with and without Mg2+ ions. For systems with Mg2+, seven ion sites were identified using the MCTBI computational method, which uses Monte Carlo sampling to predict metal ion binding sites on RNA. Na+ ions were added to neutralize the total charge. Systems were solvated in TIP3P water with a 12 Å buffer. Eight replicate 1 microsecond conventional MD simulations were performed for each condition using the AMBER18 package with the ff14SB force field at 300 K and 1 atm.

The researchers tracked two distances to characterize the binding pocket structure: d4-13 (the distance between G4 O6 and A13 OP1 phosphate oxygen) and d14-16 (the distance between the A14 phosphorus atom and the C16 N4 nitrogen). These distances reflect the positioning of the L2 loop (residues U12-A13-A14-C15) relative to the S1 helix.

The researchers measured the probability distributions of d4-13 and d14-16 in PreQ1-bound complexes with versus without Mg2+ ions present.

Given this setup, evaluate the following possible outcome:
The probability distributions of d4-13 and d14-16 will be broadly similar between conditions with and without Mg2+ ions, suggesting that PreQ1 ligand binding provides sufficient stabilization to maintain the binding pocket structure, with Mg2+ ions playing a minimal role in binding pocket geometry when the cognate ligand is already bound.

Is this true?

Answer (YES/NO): NO